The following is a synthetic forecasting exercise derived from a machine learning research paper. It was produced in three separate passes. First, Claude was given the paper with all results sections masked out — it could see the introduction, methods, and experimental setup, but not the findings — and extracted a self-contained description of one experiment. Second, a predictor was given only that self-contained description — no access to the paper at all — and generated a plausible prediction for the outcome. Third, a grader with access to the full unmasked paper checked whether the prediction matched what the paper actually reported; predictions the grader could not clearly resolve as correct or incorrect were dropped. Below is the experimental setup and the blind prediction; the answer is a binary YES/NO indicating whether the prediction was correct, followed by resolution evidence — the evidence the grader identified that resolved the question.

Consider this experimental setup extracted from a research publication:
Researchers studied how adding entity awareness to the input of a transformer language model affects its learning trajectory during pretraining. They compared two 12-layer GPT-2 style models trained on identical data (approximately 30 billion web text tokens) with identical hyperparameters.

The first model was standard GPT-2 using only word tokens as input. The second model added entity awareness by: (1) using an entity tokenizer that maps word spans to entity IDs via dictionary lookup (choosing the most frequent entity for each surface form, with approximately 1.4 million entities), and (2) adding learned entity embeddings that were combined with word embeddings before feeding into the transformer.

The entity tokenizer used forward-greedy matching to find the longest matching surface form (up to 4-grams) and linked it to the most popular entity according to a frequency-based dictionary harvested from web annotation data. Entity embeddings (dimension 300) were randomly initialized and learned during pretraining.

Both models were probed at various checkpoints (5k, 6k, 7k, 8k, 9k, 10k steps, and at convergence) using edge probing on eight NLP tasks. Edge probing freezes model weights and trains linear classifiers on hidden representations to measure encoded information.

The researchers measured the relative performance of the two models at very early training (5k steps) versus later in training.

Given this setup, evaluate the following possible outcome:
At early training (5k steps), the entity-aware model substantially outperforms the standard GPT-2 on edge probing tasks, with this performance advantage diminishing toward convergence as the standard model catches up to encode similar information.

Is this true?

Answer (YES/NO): NO